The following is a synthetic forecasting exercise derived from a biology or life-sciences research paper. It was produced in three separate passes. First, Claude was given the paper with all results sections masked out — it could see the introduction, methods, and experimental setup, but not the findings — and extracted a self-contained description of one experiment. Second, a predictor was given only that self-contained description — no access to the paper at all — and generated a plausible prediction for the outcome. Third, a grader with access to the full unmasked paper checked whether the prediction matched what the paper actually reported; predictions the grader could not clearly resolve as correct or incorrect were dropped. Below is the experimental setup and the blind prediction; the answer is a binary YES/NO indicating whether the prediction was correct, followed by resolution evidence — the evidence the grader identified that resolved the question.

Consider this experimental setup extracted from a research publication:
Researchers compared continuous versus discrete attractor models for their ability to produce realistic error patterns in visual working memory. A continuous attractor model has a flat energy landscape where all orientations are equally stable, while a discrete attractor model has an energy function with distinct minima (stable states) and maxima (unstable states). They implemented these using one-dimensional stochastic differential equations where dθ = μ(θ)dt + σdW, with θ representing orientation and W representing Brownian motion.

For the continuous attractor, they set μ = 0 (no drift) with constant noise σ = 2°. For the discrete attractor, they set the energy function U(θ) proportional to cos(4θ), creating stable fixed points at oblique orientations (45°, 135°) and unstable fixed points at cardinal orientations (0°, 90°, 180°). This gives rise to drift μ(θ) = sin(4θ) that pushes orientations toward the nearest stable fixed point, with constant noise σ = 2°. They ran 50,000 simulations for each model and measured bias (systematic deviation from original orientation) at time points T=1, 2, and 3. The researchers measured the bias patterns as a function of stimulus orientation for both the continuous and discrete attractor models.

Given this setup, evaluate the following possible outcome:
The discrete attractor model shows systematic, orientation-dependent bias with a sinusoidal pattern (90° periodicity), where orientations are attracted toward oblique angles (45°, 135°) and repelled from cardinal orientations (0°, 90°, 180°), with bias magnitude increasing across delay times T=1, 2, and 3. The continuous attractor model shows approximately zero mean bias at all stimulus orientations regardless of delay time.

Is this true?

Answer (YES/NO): YES